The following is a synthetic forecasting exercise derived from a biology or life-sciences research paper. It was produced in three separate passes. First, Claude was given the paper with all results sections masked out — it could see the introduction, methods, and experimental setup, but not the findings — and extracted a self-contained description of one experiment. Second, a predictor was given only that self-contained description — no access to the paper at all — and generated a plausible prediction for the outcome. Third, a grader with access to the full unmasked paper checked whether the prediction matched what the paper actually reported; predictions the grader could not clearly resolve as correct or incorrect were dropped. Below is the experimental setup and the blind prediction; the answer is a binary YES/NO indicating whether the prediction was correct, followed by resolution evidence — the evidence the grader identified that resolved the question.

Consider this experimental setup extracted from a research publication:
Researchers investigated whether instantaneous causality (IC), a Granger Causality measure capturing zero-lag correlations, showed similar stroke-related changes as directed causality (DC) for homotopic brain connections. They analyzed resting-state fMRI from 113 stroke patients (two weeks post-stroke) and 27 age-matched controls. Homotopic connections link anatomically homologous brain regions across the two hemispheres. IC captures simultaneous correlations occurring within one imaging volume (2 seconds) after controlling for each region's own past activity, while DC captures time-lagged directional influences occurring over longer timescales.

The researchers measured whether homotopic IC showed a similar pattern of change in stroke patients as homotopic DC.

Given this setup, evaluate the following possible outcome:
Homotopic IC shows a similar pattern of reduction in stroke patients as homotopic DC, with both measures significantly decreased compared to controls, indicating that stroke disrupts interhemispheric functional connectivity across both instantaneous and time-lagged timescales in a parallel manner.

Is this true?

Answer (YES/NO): NO